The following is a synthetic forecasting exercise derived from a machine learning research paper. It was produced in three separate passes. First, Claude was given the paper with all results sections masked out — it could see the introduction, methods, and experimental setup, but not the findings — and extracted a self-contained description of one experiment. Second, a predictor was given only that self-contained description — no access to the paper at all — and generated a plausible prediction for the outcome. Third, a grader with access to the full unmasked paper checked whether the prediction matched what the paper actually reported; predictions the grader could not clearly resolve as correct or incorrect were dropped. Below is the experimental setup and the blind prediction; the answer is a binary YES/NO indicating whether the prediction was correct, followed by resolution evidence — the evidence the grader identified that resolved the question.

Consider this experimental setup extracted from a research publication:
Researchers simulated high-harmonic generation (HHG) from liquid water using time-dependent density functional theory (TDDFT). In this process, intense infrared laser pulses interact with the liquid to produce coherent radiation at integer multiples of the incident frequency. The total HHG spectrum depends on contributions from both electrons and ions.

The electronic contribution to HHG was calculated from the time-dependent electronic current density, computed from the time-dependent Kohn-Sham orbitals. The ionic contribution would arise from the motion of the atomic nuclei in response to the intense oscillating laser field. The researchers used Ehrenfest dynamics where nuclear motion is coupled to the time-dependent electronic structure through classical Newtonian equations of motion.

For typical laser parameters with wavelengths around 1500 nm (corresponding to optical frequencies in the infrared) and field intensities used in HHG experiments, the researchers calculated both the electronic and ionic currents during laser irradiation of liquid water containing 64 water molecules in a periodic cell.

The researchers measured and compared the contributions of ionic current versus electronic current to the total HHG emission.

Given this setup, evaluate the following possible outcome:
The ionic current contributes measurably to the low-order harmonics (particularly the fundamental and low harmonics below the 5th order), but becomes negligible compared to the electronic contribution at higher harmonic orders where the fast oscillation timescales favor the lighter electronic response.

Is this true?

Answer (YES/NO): NO